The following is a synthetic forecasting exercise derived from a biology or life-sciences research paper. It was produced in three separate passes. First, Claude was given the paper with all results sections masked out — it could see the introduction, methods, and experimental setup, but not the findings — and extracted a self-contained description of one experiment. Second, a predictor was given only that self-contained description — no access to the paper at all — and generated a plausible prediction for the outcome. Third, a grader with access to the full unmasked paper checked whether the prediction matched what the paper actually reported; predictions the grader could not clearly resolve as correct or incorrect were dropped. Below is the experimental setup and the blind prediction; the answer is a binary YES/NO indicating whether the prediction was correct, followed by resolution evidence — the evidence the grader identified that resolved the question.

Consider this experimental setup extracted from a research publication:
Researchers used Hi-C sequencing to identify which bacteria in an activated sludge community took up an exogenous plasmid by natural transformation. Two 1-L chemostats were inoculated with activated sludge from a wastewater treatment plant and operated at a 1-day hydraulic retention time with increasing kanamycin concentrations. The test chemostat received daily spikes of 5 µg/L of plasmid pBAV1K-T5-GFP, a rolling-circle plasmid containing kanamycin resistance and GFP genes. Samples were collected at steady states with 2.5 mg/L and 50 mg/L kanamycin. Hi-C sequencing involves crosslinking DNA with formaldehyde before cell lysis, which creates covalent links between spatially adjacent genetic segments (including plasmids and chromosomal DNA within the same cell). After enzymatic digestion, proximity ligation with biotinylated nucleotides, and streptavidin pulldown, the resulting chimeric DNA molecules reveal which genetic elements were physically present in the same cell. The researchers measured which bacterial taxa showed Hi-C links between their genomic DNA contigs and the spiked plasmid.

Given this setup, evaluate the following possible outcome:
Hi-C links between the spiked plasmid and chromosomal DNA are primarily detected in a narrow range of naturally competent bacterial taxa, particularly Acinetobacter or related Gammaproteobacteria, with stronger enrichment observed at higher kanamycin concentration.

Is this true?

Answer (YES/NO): NO